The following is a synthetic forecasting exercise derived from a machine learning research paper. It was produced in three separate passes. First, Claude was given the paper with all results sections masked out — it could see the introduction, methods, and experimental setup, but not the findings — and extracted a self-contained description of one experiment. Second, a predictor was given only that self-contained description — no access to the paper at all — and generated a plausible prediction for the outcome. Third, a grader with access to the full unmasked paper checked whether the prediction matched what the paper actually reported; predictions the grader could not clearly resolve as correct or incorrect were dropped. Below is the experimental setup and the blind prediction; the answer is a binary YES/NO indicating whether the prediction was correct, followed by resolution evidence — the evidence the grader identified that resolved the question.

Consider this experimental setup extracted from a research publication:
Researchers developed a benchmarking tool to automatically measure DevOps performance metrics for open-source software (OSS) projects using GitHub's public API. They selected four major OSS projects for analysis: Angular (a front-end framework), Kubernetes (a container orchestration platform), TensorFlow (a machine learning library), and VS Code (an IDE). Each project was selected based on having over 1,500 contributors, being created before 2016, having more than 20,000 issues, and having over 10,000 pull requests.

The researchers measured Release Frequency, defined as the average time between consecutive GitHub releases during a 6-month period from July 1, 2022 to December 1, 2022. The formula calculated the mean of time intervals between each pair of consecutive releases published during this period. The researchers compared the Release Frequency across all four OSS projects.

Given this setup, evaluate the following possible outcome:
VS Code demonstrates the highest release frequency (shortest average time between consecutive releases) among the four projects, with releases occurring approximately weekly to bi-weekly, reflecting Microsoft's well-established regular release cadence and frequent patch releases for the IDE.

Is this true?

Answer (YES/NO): NO